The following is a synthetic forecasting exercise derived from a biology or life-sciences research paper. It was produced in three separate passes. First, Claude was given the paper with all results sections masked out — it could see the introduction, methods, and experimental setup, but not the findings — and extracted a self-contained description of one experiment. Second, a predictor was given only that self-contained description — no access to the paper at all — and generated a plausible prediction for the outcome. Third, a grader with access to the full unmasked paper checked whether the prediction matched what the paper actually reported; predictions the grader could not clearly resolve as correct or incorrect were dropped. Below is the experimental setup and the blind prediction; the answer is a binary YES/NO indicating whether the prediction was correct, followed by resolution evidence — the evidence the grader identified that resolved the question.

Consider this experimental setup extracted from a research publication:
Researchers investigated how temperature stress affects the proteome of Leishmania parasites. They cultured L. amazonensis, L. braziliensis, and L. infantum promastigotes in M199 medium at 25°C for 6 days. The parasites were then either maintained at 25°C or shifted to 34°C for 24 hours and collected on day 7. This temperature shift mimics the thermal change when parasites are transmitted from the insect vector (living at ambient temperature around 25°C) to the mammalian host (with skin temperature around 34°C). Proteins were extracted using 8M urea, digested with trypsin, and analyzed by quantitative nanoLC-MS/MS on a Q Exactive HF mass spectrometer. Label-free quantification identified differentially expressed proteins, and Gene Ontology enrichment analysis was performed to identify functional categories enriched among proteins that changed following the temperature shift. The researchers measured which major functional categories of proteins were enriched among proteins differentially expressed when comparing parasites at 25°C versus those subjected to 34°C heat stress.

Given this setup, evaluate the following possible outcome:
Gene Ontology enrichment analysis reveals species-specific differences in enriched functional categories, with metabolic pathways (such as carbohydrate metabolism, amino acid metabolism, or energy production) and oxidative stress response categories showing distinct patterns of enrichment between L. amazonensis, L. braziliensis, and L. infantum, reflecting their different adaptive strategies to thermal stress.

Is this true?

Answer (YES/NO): NO